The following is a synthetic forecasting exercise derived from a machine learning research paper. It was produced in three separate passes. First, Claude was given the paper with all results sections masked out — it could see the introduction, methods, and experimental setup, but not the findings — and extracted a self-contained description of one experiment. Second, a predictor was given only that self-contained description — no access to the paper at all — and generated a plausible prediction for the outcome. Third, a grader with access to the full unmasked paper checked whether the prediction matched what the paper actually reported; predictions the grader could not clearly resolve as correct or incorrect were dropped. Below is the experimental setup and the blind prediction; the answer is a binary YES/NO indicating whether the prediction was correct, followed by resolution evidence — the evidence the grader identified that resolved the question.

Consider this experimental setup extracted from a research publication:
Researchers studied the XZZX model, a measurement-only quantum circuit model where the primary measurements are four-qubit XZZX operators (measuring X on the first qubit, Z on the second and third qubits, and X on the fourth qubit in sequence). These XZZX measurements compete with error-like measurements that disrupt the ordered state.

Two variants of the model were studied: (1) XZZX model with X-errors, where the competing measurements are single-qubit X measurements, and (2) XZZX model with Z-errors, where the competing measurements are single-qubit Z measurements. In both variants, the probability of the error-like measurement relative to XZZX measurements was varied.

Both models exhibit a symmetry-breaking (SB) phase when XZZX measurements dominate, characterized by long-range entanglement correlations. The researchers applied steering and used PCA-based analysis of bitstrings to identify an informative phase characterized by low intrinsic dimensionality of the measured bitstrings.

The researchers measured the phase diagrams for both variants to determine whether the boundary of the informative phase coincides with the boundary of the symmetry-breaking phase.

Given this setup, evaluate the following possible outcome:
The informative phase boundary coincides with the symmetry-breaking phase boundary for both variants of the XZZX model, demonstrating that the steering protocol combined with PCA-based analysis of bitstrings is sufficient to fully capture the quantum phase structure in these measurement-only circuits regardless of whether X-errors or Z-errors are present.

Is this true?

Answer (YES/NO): NO